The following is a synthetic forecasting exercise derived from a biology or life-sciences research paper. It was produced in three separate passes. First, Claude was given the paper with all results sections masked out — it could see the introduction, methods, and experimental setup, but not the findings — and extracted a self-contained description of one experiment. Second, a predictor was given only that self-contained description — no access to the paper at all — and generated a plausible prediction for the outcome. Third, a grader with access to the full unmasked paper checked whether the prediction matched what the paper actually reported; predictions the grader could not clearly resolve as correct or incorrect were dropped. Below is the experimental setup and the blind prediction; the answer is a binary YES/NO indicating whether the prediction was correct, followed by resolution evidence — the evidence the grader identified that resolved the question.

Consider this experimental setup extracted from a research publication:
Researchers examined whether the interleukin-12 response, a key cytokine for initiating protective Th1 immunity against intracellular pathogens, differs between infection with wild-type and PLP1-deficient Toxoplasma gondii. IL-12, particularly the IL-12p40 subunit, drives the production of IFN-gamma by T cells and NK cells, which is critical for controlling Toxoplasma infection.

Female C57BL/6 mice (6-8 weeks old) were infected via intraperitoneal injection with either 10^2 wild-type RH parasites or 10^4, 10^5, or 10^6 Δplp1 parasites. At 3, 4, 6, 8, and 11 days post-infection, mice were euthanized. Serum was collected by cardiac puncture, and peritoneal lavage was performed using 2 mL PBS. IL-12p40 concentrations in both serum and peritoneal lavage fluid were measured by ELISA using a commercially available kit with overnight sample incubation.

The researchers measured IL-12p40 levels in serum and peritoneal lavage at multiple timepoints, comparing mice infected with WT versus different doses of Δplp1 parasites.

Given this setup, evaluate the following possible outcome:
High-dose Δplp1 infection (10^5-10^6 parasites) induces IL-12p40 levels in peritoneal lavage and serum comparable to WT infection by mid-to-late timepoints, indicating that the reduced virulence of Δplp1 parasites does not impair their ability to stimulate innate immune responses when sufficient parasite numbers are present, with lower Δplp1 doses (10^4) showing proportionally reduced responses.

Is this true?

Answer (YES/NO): NO